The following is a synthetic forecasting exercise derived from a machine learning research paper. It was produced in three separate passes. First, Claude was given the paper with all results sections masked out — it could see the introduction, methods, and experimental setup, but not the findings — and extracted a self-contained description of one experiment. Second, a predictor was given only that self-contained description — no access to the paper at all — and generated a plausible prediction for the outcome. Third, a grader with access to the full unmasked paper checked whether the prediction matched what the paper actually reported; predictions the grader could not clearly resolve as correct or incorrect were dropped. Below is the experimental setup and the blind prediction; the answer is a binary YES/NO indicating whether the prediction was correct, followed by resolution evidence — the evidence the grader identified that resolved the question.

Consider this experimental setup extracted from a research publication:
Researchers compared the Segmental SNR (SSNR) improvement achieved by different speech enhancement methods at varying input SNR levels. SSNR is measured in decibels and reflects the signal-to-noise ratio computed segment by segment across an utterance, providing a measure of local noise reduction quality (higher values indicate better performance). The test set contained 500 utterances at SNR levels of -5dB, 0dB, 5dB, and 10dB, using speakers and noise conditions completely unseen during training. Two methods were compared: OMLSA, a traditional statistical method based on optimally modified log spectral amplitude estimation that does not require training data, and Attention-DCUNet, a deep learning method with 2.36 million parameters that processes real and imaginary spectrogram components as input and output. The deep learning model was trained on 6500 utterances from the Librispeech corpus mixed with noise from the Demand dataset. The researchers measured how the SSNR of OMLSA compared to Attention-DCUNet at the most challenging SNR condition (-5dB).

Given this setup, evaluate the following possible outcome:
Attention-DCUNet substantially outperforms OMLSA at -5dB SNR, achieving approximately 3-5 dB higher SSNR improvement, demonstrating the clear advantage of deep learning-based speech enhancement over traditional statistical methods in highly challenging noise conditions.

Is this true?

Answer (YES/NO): YES